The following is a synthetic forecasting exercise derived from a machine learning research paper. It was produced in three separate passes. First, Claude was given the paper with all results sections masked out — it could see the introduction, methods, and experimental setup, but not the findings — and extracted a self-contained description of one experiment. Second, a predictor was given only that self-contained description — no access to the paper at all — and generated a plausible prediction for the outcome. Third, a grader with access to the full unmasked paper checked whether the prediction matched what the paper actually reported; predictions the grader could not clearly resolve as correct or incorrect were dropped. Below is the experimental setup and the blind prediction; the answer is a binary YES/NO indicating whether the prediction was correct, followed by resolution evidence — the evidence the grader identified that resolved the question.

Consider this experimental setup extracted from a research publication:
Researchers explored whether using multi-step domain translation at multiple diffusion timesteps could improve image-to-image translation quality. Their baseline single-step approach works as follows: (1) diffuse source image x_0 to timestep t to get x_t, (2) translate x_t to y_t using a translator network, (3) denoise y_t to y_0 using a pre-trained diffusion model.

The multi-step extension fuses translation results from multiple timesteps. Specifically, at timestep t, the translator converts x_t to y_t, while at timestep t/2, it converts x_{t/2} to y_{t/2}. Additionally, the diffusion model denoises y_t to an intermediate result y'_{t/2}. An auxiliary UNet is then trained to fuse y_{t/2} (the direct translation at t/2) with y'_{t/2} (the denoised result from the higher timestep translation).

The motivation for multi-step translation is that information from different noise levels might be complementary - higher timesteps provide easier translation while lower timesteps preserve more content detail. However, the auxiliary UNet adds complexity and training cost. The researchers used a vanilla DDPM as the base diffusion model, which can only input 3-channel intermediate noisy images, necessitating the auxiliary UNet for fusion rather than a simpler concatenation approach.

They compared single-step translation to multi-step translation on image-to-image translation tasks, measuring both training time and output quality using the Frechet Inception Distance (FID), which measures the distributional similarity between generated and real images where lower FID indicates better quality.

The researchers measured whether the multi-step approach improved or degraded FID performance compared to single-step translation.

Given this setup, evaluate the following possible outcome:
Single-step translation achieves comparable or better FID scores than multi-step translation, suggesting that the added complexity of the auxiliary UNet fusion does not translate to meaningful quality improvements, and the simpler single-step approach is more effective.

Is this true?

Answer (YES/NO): YES